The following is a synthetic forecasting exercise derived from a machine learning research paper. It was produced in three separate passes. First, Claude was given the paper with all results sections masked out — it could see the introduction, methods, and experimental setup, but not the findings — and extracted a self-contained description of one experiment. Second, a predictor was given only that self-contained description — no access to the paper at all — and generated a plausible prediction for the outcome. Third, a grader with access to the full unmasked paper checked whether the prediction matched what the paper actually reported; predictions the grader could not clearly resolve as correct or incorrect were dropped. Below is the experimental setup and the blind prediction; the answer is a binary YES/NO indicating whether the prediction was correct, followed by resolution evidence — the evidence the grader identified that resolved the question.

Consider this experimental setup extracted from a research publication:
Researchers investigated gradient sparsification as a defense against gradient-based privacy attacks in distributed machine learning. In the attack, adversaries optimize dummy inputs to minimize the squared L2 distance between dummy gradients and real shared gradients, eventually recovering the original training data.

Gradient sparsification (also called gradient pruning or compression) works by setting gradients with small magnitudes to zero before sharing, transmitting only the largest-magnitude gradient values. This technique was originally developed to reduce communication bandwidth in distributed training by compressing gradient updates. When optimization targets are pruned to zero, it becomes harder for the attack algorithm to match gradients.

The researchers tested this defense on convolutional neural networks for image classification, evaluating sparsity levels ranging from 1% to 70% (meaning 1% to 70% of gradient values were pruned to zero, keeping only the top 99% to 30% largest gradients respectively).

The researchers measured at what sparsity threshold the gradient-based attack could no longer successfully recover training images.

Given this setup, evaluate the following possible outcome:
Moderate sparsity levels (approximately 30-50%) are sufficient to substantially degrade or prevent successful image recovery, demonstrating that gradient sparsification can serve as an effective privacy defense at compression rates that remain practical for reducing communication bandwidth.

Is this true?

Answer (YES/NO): NO